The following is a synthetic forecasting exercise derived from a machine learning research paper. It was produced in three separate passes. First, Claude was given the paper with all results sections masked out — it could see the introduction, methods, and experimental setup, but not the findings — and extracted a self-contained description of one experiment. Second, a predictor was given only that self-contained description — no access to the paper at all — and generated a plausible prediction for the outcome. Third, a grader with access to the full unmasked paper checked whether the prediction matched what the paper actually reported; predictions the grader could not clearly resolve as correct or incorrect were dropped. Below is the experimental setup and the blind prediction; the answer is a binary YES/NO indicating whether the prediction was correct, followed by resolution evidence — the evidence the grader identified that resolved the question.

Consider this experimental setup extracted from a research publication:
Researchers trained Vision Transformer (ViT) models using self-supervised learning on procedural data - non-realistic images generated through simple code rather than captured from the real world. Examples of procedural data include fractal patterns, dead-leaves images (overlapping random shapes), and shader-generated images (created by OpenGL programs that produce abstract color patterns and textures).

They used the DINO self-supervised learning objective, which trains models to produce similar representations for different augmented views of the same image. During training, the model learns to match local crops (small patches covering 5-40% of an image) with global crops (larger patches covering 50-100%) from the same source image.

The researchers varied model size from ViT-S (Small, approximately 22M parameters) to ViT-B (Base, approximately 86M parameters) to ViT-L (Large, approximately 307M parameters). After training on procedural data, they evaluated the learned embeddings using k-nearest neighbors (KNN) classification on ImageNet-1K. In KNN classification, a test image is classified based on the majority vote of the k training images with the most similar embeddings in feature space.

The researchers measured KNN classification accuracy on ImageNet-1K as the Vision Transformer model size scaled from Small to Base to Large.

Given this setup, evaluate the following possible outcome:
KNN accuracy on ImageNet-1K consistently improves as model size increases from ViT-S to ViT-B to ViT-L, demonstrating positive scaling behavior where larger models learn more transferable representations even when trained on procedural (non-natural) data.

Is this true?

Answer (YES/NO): YES